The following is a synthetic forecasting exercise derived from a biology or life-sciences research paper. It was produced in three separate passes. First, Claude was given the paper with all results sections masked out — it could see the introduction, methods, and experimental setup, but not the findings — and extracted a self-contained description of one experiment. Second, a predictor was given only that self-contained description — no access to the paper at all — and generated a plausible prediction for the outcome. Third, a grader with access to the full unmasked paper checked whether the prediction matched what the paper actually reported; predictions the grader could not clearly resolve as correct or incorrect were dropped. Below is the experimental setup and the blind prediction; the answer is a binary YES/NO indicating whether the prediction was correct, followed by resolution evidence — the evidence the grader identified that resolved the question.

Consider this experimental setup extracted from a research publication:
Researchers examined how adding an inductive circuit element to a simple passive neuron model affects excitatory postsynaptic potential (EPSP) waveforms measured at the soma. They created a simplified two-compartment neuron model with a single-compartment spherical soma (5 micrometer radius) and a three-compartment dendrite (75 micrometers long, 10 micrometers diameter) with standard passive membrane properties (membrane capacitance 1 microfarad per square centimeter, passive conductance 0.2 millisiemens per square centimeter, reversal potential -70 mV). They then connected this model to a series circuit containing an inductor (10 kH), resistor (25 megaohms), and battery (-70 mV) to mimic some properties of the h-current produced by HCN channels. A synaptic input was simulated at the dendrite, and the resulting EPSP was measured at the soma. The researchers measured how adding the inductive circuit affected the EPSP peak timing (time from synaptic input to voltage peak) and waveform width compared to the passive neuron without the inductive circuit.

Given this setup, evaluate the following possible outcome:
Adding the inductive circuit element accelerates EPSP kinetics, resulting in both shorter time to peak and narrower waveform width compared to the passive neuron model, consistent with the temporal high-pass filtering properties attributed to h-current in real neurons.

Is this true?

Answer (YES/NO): YES